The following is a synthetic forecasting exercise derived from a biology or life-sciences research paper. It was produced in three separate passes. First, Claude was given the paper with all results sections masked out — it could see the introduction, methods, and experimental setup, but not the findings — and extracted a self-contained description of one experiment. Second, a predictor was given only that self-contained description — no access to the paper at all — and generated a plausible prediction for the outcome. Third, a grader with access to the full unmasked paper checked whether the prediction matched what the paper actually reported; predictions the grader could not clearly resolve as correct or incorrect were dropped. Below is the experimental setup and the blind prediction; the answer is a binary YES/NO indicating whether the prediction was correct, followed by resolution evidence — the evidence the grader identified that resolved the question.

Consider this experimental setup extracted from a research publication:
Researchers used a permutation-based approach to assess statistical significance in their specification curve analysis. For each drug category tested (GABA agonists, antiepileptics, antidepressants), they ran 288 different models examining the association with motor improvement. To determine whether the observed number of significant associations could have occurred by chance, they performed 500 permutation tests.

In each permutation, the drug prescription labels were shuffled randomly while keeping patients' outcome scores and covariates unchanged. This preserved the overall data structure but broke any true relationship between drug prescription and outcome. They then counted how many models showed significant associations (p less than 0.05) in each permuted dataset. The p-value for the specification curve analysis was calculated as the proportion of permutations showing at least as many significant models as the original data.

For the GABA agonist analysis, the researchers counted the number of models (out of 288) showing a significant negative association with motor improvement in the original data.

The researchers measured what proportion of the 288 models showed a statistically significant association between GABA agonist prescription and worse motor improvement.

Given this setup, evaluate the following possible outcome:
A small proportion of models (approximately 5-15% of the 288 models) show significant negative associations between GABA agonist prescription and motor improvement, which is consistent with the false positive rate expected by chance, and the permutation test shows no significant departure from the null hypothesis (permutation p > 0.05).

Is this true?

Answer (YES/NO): NO